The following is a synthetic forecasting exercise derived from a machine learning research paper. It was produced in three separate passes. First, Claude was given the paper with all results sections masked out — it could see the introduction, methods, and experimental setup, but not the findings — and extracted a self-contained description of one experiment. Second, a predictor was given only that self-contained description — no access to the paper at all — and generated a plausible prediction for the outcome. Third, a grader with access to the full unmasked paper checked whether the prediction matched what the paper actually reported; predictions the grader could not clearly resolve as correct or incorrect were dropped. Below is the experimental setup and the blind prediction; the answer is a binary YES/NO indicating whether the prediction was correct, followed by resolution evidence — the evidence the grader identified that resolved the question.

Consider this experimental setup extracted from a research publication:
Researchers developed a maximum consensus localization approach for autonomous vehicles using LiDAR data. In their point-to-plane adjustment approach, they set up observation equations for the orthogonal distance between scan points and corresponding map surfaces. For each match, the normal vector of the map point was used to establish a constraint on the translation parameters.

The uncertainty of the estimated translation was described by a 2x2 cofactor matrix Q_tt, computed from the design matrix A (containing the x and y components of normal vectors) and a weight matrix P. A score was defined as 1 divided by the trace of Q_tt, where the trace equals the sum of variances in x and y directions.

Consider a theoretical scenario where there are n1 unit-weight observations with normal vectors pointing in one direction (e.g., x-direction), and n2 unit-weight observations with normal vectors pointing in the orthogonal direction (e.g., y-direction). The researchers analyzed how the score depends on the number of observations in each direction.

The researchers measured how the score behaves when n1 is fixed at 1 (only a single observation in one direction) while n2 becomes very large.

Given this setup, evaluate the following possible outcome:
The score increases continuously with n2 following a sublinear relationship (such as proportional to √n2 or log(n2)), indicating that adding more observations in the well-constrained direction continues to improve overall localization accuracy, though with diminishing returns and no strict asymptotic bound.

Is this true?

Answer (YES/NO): NO